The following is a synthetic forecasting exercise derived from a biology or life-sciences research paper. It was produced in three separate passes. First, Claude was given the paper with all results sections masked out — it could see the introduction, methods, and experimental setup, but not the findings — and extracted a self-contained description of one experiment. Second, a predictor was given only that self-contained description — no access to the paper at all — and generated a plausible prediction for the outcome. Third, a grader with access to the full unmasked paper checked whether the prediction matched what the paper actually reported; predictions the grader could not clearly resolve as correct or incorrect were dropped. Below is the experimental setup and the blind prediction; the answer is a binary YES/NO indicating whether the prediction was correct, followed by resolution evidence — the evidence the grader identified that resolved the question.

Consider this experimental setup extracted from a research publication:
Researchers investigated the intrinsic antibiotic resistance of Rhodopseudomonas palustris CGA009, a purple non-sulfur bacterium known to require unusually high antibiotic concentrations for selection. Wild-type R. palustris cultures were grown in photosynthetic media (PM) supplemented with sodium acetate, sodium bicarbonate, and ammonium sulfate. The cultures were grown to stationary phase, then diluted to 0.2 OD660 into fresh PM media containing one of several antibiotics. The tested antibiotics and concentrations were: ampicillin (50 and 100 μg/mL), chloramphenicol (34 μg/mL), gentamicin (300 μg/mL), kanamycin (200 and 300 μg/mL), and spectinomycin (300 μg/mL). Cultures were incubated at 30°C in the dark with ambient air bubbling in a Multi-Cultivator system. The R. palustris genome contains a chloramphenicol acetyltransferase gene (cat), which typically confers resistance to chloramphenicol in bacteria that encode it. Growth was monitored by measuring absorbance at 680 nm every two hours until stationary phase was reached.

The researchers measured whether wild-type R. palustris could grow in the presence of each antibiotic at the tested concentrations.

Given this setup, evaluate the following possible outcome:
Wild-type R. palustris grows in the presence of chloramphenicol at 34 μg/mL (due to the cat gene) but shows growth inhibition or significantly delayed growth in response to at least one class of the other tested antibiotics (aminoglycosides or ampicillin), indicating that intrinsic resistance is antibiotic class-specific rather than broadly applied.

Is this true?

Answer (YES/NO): NO